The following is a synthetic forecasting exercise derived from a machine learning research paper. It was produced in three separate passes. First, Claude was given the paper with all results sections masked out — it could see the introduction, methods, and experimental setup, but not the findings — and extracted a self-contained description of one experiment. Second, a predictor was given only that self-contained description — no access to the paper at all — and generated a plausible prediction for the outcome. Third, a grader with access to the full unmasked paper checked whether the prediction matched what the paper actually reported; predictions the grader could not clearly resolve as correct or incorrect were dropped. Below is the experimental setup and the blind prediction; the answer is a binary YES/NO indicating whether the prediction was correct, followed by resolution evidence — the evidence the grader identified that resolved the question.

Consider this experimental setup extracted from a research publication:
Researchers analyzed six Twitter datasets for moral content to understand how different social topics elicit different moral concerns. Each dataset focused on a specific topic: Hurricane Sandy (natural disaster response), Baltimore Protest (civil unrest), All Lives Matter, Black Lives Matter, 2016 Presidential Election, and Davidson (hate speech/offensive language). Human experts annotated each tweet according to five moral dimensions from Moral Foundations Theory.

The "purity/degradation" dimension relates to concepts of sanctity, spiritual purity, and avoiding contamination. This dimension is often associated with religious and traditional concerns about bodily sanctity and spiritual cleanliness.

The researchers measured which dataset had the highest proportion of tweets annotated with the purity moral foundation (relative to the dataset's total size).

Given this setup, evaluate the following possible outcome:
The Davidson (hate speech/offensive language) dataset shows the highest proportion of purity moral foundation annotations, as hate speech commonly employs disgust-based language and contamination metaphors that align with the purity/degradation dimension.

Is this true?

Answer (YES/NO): NO